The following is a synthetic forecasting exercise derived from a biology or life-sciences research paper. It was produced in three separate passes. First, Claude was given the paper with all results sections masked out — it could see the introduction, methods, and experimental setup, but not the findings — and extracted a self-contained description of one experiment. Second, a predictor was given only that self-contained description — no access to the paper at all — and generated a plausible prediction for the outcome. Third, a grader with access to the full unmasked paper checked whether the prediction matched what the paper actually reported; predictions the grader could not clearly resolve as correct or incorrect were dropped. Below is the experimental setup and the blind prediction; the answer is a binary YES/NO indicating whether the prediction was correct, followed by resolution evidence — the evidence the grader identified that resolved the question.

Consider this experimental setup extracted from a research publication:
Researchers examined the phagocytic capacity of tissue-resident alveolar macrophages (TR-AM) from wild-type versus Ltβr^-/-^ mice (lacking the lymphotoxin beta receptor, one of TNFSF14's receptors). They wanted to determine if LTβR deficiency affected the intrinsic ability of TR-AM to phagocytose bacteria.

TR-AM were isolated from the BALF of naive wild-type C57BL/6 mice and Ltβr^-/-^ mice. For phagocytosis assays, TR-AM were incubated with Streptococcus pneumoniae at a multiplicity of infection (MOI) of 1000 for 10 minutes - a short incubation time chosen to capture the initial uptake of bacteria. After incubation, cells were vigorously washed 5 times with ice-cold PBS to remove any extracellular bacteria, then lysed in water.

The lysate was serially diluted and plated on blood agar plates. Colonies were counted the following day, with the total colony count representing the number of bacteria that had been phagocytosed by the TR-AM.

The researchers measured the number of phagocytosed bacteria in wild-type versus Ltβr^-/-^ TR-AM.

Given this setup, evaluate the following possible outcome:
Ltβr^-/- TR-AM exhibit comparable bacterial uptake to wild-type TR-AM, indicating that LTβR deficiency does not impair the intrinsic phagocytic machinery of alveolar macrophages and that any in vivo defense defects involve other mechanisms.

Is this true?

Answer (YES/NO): NO